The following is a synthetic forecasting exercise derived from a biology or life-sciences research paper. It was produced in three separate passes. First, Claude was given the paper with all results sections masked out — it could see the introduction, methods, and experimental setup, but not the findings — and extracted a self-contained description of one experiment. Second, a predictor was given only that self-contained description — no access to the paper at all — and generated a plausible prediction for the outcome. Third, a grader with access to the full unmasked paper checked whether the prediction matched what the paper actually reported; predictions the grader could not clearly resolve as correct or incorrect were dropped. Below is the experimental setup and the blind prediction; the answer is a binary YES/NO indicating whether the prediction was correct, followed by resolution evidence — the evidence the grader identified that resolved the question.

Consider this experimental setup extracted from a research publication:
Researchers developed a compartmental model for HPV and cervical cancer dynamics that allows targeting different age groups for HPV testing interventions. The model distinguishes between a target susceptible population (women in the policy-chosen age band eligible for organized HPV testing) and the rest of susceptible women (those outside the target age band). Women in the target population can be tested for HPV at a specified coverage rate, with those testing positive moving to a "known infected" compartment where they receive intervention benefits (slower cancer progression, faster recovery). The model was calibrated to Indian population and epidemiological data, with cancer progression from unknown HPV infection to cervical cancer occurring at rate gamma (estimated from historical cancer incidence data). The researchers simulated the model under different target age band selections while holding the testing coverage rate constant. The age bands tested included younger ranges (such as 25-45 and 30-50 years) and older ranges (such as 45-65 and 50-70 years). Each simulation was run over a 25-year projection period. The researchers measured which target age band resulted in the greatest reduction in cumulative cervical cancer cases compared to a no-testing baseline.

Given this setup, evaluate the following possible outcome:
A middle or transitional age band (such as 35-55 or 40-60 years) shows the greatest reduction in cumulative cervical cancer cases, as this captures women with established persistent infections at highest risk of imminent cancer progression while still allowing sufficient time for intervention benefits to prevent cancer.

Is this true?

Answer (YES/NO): NO